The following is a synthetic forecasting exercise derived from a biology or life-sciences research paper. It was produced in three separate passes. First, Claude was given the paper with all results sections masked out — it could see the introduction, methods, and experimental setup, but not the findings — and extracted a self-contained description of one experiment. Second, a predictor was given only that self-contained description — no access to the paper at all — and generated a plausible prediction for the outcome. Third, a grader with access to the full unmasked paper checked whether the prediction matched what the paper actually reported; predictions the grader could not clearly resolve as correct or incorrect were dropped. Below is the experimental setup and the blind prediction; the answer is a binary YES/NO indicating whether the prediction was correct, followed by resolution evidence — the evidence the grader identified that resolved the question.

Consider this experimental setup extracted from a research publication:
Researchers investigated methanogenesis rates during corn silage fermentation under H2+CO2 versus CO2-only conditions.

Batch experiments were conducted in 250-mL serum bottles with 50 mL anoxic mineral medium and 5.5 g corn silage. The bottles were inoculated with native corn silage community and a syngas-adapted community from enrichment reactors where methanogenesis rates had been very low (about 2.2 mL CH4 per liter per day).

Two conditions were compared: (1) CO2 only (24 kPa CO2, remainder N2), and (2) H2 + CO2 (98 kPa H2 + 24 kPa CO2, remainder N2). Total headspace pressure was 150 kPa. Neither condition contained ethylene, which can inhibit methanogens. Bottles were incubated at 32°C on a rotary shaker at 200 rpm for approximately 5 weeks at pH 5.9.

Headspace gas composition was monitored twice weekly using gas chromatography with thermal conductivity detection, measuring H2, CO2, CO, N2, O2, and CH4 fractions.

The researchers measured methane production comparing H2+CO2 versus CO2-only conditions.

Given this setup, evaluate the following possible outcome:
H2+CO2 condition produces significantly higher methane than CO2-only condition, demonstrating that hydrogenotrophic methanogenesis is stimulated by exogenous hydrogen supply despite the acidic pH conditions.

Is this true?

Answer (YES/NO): YES